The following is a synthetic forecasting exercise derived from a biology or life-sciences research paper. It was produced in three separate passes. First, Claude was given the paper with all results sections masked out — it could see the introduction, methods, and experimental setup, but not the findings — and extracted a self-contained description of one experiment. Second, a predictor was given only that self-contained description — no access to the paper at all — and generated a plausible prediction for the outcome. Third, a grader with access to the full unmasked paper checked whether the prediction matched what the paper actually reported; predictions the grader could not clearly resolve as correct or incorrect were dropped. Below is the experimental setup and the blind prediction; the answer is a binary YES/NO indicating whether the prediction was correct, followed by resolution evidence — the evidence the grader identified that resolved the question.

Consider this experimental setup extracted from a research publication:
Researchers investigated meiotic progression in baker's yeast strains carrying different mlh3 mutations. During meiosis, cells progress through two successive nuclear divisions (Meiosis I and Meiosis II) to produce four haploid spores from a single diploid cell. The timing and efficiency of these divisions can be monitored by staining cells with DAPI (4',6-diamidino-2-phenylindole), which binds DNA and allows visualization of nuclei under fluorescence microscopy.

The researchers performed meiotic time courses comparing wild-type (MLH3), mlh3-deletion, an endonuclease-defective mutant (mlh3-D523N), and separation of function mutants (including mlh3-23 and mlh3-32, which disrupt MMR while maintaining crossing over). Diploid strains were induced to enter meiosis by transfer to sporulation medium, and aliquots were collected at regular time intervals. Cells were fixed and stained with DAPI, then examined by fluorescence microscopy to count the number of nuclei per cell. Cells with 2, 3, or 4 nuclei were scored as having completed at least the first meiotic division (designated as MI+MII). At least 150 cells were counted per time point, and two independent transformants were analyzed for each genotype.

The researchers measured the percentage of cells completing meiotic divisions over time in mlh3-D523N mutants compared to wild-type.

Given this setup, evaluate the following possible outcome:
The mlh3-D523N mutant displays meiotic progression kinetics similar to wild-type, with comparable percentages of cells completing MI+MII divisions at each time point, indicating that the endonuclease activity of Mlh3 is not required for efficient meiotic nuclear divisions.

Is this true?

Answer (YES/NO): YES